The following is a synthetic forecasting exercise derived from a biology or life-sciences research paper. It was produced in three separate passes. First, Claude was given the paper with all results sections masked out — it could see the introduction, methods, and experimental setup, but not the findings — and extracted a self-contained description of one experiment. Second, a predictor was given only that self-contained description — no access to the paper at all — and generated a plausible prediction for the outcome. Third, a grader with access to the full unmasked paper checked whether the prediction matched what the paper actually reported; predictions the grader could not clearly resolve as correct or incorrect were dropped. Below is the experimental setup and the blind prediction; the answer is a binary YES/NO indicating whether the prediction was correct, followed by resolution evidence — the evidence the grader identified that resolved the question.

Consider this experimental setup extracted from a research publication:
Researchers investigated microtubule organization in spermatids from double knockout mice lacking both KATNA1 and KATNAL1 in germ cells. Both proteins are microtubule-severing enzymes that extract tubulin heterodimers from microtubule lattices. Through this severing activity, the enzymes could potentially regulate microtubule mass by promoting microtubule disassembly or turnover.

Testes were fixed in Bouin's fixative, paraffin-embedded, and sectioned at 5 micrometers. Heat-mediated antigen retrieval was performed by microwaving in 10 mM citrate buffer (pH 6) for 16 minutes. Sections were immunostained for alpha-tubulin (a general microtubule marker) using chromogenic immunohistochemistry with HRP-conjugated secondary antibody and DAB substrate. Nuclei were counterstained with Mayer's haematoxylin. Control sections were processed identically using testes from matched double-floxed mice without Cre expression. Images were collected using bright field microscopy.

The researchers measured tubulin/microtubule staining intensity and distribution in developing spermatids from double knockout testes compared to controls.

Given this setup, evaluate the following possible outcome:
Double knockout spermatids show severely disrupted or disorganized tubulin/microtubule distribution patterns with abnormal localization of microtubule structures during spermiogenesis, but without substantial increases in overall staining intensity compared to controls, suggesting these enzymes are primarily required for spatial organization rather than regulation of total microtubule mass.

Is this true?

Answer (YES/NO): NO